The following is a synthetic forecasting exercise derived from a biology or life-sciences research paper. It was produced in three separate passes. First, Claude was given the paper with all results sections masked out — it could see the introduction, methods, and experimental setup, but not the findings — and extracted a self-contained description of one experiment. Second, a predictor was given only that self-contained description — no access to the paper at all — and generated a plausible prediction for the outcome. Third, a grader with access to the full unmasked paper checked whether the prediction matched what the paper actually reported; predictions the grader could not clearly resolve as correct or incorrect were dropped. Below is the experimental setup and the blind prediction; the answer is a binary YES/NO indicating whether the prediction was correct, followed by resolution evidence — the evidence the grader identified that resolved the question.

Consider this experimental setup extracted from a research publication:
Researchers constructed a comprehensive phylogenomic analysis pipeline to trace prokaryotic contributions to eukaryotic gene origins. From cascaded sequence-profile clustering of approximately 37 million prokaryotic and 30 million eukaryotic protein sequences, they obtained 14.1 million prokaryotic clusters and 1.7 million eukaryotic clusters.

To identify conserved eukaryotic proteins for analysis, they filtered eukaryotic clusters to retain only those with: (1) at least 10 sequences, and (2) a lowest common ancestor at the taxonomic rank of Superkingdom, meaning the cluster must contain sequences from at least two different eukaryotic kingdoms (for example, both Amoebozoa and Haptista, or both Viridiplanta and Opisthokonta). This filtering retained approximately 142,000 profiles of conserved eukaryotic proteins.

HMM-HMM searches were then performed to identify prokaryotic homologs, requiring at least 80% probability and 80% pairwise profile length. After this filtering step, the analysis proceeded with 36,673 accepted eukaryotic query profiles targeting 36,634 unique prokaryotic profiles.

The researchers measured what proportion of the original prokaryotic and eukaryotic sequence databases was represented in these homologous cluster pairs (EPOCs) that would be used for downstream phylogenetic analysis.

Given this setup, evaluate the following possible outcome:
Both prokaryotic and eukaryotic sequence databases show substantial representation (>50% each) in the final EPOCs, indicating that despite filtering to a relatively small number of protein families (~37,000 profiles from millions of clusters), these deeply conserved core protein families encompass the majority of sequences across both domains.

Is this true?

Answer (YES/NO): NO